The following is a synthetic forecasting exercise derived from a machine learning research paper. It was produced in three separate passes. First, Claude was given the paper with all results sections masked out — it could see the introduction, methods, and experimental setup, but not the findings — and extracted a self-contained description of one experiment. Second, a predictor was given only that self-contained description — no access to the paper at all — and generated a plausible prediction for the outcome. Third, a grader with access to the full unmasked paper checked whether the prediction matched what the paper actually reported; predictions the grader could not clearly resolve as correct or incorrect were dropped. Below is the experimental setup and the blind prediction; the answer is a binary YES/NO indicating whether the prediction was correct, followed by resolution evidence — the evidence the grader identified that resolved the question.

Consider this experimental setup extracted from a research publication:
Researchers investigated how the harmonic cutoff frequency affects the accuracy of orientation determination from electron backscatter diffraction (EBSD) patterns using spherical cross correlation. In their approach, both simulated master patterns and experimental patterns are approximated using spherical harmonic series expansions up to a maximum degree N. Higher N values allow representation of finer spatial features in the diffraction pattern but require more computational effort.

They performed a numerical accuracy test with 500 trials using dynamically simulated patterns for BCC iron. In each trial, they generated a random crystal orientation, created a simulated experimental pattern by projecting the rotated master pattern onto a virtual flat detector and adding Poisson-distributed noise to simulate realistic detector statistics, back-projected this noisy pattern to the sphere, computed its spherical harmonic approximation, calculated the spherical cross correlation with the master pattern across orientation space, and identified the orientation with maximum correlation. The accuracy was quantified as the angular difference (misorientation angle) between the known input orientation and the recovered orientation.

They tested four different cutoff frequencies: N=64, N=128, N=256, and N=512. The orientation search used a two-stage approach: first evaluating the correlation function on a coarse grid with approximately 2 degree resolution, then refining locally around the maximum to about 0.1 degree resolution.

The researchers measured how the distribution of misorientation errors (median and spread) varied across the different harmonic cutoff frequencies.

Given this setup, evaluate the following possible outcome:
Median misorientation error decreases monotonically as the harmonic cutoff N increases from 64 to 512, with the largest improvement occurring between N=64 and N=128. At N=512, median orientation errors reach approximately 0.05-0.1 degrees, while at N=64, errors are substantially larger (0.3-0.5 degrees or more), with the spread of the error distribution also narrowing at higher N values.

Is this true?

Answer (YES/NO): NO